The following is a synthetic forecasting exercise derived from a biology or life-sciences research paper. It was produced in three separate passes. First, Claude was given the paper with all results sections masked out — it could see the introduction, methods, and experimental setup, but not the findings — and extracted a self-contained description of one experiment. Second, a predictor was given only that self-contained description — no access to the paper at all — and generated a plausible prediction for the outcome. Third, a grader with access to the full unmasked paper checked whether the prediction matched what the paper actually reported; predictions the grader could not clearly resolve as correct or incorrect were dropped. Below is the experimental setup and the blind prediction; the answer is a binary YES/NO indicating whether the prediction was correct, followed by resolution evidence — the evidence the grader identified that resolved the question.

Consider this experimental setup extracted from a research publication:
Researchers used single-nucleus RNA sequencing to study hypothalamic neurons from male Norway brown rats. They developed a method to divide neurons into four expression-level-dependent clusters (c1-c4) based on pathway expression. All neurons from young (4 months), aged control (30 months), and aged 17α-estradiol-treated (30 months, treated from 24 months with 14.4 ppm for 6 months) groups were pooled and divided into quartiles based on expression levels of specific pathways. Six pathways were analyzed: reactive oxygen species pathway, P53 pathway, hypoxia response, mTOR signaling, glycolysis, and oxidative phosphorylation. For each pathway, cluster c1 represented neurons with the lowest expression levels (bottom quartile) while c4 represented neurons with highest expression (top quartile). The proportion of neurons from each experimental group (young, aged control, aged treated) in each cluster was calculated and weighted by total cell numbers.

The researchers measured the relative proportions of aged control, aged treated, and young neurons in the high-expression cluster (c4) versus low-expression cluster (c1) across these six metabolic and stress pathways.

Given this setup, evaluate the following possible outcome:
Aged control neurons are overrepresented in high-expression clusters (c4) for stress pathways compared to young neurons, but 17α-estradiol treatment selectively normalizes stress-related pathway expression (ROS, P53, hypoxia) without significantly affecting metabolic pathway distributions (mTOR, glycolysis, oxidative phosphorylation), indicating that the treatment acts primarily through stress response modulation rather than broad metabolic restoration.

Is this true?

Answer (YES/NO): NO